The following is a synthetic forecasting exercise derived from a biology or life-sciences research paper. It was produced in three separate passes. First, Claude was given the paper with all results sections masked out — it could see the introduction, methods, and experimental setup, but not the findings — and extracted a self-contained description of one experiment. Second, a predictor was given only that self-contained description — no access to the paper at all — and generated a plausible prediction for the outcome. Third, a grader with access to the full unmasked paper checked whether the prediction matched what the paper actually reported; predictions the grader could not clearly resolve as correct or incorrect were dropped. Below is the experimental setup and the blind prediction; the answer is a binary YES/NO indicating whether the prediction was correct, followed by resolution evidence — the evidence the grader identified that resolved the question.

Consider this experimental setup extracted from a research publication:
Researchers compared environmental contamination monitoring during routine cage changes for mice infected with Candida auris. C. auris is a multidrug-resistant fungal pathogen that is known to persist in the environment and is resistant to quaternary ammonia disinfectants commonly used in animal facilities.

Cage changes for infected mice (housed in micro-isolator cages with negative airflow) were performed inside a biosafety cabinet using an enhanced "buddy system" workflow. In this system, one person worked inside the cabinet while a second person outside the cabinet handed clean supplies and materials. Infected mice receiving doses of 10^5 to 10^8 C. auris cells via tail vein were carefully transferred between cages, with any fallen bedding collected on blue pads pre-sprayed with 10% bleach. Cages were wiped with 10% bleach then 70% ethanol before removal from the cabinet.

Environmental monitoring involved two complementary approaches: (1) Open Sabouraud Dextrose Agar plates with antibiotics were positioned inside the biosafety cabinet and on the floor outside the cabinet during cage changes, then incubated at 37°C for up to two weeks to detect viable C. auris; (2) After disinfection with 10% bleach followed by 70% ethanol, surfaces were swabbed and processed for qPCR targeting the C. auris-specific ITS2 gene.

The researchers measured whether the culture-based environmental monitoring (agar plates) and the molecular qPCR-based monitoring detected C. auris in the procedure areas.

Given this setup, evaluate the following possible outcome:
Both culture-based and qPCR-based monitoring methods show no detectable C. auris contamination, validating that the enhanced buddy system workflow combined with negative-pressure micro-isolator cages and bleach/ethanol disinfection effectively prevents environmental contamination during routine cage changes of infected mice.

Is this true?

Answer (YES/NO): NO